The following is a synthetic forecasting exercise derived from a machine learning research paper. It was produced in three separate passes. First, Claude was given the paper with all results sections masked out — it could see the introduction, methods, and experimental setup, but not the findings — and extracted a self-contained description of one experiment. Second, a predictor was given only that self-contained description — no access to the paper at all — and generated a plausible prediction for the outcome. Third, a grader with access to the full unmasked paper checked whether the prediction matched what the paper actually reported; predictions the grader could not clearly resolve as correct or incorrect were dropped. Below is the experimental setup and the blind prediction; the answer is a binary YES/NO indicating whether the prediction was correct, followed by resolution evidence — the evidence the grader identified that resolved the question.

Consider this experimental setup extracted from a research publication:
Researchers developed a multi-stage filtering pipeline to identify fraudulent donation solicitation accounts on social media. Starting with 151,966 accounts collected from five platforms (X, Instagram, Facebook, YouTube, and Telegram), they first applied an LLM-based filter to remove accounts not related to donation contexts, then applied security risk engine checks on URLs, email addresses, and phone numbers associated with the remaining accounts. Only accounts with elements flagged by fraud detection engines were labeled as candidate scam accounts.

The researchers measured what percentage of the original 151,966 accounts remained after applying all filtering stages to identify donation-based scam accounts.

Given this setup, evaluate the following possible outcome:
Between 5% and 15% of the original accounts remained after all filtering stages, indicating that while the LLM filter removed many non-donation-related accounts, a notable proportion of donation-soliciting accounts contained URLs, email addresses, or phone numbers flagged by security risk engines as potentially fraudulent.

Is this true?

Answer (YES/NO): NO